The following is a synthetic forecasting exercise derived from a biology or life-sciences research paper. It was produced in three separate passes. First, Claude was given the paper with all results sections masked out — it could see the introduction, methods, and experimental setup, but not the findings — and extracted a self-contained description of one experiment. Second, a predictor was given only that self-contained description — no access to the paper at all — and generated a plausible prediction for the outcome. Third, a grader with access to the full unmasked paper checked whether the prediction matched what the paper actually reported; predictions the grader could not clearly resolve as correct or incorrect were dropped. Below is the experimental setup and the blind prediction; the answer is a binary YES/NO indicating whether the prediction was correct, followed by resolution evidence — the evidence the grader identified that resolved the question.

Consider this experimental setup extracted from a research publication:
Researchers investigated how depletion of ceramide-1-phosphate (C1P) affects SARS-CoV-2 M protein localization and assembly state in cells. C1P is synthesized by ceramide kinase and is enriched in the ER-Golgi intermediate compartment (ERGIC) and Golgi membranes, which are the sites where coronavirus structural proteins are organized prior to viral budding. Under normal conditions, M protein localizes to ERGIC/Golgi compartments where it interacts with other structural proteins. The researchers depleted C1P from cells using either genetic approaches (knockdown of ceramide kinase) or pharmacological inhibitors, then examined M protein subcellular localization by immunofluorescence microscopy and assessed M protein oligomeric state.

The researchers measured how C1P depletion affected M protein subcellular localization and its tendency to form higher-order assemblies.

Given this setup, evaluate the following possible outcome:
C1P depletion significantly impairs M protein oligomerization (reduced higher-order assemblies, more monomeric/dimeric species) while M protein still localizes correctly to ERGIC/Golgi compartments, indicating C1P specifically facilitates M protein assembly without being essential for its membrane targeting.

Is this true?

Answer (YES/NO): NO